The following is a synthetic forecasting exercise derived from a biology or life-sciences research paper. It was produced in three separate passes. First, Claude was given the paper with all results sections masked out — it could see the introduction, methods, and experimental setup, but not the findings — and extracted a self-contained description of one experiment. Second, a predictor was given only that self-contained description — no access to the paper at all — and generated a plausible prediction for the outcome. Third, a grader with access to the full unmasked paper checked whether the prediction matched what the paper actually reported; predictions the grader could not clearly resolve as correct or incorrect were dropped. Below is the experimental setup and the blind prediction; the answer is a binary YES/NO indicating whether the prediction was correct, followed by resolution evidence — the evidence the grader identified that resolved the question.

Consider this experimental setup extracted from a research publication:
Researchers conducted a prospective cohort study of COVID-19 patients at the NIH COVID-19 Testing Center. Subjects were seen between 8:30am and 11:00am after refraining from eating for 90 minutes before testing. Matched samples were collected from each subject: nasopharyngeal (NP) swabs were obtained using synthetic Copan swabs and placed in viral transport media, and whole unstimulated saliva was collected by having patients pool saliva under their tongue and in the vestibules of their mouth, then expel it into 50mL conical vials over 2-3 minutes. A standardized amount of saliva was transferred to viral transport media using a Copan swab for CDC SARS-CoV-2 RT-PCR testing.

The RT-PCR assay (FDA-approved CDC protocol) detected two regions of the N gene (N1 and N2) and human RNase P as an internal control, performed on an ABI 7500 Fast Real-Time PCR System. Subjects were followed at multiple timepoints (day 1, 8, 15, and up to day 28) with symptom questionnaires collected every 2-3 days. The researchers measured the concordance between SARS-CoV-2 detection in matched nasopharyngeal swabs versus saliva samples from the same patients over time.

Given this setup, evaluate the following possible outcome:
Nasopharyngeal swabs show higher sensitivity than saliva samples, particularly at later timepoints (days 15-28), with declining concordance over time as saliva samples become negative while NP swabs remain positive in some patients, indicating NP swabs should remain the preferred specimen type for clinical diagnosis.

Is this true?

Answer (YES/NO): NO